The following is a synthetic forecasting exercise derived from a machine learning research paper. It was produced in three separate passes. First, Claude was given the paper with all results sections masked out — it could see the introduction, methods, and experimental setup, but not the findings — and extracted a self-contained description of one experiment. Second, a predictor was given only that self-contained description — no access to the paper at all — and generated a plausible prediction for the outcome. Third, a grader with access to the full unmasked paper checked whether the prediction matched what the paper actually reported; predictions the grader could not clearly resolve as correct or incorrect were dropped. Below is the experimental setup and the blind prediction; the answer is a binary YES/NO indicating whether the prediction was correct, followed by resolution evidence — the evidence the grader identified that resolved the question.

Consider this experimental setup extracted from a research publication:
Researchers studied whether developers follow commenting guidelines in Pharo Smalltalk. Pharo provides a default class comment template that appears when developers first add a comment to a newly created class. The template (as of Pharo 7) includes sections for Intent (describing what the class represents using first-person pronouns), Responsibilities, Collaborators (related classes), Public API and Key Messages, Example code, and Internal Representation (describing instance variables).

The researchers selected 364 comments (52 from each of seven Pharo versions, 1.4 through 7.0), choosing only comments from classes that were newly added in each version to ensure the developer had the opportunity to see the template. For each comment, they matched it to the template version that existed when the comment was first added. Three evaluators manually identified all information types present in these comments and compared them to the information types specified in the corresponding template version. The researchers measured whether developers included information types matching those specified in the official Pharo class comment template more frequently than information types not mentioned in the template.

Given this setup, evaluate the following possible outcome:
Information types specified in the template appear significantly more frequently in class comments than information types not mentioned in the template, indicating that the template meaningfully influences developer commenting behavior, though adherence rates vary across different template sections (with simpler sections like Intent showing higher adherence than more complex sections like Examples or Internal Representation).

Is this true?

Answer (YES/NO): YES